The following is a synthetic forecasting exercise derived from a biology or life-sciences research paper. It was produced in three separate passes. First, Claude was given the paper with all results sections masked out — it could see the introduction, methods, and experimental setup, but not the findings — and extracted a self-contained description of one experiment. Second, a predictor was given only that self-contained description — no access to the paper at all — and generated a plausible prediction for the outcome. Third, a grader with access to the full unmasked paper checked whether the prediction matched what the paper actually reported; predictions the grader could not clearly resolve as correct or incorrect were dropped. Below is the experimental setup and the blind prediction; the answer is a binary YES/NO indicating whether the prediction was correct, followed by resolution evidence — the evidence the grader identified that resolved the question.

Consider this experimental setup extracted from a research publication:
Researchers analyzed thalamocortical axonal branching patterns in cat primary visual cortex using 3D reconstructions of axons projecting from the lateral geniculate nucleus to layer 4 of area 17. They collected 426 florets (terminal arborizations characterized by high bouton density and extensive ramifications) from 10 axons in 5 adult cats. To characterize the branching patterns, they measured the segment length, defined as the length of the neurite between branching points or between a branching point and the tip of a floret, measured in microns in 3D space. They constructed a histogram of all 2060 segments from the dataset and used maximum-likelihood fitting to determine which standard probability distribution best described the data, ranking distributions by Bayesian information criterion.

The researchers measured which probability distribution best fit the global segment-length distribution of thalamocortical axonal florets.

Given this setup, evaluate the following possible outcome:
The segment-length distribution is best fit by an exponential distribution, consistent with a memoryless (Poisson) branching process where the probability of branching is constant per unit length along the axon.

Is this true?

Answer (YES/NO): NO